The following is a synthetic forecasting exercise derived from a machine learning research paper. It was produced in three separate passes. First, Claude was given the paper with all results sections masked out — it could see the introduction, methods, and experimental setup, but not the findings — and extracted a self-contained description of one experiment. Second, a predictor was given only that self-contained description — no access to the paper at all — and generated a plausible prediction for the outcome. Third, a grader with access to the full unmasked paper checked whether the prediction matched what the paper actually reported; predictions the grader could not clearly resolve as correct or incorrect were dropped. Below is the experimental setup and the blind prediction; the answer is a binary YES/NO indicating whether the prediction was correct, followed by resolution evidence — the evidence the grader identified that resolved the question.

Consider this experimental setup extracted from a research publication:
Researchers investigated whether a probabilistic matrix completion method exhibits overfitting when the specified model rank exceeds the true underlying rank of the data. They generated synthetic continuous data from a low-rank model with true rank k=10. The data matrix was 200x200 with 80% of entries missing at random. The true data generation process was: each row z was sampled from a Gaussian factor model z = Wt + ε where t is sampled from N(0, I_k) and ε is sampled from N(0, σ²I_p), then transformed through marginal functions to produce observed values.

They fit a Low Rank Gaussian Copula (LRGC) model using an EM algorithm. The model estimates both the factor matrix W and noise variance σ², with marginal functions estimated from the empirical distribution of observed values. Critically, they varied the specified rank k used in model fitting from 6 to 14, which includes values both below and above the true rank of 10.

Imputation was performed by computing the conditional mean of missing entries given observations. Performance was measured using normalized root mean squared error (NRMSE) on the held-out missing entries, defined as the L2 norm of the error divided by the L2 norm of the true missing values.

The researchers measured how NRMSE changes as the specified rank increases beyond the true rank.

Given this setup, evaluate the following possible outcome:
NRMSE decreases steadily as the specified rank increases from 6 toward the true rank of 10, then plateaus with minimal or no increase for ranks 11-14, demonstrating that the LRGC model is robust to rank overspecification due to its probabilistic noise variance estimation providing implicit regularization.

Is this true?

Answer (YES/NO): YES